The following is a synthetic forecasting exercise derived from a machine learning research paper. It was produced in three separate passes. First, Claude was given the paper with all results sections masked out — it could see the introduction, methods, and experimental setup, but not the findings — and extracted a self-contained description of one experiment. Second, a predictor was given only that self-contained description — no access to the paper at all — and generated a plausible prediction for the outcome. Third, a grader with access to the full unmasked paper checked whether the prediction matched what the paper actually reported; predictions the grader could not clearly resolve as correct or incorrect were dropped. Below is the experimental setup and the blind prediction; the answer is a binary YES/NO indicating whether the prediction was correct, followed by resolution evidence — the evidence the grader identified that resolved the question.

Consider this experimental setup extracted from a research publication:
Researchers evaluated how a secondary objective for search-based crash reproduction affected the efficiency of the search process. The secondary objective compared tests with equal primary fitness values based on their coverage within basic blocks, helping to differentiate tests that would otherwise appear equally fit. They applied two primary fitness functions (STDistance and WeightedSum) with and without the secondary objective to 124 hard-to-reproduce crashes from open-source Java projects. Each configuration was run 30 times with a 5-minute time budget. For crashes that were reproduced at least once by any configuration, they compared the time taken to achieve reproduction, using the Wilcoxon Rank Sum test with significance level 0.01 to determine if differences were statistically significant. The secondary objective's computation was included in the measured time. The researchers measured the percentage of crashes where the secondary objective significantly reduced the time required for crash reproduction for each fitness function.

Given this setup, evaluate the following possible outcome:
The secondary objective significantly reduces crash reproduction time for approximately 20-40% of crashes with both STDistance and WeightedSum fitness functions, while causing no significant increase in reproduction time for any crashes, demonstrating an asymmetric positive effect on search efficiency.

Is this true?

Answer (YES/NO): NO